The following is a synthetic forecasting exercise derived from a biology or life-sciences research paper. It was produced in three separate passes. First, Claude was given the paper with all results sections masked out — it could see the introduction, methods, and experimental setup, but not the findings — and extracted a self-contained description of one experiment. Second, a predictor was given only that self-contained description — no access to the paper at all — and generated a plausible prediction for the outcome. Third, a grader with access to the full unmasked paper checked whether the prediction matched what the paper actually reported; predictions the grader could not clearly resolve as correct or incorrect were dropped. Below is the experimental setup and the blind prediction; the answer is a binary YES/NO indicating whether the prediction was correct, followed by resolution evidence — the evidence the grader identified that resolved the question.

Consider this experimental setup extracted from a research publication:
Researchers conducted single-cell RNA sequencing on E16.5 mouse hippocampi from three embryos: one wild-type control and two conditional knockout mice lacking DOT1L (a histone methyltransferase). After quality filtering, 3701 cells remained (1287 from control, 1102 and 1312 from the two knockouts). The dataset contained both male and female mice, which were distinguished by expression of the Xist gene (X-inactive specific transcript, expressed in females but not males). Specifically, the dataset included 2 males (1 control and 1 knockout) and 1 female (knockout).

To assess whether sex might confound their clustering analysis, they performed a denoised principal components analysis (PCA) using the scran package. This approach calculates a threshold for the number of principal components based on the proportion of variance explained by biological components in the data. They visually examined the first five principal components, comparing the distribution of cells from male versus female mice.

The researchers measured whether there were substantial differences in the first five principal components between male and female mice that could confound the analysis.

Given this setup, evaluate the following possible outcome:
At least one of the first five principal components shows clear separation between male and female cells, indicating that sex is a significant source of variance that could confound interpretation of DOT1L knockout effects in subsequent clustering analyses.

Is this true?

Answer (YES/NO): NO